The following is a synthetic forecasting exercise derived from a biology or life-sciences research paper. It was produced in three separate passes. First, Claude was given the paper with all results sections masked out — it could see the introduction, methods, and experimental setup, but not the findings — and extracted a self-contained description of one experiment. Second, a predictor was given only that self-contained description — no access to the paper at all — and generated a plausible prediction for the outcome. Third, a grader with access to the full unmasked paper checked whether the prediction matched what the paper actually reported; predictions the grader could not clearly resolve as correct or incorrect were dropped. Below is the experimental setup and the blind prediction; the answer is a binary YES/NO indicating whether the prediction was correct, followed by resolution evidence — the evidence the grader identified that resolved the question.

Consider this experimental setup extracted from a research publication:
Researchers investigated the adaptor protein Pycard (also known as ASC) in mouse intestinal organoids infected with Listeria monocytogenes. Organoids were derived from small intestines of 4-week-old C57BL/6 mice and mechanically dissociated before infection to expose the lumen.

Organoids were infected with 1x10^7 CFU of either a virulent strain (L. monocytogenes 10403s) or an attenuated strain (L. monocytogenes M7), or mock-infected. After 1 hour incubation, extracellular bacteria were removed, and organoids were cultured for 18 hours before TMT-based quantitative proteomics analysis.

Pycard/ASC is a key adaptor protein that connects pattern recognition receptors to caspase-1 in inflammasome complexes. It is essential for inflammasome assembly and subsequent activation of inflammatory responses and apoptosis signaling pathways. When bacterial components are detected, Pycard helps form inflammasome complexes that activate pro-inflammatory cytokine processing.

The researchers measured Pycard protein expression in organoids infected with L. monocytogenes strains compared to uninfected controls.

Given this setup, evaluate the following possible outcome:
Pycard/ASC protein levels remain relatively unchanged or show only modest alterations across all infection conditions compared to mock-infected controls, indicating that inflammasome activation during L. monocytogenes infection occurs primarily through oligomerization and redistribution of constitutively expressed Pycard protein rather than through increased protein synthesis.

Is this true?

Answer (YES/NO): NO